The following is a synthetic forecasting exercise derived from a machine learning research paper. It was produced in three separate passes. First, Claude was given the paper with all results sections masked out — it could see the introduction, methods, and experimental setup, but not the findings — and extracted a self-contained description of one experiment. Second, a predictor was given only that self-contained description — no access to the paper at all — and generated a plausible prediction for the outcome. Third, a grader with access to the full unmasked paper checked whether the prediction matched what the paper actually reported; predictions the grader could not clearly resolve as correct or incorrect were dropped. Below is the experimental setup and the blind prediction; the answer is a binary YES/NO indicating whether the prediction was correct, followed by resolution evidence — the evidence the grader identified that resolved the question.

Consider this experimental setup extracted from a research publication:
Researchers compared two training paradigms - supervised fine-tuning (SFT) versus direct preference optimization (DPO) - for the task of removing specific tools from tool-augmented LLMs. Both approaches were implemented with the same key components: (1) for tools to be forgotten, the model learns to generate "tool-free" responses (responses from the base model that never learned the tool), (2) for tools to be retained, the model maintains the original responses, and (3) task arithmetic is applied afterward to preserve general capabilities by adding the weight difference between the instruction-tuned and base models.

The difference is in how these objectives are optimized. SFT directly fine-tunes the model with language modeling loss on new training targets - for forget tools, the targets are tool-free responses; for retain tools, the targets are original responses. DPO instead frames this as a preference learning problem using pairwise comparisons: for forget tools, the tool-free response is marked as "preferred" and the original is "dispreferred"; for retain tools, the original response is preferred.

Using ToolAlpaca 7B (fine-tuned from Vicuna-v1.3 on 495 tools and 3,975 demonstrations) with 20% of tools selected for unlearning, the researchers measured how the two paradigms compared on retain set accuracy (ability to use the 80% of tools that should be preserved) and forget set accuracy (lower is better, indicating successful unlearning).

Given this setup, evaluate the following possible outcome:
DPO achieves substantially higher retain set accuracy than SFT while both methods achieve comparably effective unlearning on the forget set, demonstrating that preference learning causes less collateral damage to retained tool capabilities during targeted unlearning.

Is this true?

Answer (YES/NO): NO